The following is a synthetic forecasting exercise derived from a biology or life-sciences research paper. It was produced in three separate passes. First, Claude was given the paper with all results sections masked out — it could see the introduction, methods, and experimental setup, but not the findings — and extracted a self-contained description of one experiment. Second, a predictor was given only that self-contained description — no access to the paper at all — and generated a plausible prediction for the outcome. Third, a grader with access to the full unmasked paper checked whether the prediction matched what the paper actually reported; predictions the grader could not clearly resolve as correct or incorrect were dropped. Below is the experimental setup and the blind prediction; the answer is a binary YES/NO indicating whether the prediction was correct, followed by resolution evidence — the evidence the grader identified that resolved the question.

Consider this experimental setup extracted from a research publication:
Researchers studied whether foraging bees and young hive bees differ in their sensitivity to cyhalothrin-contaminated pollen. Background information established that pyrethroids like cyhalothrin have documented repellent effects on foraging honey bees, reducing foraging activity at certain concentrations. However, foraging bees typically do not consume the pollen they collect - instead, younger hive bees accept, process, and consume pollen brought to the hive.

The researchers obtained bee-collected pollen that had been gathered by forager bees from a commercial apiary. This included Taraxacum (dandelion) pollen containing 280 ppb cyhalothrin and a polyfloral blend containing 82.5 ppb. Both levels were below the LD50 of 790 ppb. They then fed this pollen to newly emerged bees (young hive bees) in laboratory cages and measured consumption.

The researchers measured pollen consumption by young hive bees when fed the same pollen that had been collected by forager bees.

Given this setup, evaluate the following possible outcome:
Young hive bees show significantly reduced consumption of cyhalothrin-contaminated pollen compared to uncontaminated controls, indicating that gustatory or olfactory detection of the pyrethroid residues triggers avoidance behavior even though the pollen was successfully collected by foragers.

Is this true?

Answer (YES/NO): YES